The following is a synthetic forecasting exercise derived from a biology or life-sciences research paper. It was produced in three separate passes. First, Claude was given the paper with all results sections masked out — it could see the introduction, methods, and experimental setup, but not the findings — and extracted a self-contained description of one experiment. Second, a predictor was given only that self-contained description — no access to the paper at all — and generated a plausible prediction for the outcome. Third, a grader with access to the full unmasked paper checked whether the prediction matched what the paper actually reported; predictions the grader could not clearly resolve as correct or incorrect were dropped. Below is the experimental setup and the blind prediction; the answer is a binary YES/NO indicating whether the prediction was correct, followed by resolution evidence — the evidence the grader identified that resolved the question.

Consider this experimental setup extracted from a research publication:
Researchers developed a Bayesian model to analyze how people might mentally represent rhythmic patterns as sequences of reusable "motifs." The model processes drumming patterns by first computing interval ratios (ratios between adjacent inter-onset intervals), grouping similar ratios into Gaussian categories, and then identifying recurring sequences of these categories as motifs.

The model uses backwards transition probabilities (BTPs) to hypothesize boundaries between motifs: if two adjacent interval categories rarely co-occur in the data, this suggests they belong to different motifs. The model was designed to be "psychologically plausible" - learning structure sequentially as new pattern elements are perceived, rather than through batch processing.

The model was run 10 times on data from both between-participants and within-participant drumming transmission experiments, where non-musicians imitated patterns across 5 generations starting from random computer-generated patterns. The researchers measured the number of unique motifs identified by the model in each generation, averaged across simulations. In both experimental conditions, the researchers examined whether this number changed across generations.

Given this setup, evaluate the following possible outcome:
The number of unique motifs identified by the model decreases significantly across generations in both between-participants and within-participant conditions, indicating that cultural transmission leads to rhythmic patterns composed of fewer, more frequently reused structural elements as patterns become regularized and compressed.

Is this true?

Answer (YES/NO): YES